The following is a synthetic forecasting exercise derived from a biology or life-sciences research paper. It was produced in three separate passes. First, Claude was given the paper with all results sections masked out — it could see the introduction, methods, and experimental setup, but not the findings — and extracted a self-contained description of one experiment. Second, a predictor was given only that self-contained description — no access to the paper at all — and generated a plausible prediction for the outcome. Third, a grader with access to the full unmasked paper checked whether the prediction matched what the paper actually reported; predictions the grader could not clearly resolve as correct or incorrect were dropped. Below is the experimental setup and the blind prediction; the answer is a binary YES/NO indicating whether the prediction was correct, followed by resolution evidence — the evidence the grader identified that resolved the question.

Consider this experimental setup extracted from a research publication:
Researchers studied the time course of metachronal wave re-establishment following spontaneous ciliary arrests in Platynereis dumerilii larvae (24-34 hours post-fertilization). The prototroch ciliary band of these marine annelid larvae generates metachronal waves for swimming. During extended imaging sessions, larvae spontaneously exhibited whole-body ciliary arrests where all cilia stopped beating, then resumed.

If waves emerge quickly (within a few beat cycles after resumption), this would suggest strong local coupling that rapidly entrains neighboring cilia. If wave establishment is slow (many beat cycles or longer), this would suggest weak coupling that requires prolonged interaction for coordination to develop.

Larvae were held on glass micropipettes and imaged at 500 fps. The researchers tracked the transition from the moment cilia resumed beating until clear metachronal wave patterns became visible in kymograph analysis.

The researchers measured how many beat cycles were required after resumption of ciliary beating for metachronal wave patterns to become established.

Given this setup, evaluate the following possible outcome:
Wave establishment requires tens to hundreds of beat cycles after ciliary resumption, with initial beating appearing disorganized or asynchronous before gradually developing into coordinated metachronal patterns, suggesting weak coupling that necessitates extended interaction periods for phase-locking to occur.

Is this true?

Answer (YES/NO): NO